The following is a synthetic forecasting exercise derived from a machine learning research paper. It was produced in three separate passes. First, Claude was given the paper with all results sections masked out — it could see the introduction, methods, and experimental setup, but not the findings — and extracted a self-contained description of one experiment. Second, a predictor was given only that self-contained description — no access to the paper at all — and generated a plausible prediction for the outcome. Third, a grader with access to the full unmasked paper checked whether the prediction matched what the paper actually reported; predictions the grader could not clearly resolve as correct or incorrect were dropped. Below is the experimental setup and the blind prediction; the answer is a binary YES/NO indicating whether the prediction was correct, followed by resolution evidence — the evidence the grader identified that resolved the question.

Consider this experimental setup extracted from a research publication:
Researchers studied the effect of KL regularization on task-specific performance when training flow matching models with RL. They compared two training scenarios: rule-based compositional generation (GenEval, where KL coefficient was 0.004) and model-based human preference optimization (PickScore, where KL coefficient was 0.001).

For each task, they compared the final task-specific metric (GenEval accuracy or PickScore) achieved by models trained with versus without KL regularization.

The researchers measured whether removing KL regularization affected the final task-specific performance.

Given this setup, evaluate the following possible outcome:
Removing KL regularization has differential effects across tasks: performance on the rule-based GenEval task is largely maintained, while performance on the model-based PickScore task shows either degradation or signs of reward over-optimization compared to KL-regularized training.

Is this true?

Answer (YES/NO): YES